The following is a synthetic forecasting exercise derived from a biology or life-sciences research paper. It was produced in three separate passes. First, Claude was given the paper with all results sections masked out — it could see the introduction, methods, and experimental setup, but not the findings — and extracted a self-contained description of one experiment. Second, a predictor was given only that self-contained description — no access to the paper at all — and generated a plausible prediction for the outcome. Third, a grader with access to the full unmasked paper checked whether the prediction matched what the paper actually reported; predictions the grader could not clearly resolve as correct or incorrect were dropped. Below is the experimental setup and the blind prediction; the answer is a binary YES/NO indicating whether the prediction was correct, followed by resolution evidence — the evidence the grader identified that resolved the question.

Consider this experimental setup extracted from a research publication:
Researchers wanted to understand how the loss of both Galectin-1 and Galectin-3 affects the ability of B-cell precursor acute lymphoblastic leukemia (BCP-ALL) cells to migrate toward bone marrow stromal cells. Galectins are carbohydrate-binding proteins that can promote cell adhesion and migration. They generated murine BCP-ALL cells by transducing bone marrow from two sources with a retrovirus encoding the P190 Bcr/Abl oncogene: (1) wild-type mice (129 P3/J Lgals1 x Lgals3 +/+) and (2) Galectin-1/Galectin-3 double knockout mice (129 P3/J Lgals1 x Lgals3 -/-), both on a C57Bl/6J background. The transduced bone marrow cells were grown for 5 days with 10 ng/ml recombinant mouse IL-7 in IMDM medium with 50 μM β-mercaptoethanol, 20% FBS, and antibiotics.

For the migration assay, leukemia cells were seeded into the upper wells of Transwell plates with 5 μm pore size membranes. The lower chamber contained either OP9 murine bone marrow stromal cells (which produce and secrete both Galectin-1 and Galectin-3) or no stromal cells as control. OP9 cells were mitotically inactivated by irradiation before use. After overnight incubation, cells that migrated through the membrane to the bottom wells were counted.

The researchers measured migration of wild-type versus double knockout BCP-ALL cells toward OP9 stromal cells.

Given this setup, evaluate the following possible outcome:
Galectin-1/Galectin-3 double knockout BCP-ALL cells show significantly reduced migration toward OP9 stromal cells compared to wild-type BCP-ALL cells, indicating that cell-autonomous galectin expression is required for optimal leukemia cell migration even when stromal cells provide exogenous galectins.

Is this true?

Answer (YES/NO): YES